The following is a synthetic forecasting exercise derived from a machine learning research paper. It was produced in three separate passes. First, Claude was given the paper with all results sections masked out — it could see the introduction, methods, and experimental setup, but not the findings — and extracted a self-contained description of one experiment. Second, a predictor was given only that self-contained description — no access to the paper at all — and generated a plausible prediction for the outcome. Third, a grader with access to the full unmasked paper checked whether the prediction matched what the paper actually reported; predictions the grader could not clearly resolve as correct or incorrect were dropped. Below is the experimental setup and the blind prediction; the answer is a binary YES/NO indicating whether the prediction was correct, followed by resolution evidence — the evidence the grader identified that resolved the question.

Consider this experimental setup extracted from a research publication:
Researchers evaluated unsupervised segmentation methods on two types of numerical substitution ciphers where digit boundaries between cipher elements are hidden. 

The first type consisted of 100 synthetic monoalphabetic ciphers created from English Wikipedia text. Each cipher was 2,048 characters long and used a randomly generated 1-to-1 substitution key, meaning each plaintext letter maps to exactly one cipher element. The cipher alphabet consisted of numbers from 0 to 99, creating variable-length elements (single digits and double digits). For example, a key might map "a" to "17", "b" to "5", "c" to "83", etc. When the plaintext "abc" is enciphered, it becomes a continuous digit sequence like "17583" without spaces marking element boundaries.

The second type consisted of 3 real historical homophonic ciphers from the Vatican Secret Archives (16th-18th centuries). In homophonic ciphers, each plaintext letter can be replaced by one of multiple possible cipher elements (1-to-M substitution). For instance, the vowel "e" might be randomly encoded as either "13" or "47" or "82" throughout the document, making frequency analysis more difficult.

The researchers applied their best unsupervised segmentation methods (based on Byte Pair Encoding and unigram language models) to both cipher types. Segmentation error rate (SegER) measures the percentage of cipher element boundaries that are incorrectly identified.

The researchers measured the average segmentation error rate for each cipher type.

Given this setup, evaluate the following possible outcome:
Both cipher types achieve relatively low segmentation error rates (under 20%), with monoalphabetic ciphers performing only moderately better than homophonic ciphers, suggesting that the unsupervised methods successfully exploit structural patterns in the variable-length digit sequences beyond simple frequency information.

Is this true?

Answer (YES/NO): NO